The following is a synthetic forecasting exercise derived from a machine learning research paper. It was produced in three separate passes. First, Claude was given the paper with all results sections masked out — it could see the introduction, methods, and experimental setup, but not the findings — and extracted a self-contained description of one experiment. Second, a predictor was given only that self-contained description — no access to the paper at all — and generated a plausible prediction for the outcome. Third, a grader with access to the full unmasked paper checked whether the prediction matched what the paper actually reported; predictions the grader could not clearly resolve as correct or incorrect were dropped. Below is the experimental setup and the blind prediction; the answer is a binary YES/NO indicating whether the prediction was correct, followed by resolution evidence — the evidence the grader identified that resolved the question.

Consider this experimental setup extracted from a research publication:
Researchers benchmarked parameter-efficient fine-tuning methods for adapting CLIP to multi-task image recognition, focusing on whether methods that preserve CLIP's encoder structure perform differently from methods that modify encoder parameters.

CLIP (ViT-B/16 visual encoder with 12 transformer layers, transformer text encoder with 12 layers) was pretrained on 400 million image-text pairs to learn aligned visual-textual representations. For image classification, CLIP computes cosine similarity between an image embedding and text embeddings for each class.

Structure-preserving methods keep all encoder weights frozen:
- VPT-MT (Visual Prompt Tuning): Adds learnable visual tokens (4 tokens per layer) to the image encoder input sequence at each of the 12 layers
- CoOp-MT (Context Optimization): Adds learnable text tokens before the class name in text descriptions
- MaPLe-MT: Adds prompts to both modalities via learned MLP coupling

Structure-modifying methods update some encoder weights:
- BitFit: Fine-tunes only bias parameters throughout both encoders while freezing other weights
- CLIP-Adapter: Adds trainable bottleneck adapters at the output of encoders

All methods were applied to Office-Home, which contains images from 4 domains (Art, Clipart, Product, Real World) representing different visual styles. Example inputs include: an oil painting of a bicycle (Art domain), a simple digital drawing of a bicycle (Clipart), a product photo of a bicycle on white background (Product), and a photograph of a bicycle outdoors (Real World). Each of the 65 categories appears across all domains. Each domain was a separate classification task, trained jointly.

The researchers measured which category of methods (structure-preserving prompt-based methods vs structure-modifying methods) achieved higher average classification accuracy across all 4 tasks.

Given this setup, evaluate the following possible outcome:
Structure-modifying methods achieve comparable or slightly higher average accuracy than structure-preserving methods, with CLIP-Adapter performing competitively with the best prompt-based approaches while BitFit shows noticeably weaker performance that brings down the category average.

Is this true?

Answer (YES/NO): NO